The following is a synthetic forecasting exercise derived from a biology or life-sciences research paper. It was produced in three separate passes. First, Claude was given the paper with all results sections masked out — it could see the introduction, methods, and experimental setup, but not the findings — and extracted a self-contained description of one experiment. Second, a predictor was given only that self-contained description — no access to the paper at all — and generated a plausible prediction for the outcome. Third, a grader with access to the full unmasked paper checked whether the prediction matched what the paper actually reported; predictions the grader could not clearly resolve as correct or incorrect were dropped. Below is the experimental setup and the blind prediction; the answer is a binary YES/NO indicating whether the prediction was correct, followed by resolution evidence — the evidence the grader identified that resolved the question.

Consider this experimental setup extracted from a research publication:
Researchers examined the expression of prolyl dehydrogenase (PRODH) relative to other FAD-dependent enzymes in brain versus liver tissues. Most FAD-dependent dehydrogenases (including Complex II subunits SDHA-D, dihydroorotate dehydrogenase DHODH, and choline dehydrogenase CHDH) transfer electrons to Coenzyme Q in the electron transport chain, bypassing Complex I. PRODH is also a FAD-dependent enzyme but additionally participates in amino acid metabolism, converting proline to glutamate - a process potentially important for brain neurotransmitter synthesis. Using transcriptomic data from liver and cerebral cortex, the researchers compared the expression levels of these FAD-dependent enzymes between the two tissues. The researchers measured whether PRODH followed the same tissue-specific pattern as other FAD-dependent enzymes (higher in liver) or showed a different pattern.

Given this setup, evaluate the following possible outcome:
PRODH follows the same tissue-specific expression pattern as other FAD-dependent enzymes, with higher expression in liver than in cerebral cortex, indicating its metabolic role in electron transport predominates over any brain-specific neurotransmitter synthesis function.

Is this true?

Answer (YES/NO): NO